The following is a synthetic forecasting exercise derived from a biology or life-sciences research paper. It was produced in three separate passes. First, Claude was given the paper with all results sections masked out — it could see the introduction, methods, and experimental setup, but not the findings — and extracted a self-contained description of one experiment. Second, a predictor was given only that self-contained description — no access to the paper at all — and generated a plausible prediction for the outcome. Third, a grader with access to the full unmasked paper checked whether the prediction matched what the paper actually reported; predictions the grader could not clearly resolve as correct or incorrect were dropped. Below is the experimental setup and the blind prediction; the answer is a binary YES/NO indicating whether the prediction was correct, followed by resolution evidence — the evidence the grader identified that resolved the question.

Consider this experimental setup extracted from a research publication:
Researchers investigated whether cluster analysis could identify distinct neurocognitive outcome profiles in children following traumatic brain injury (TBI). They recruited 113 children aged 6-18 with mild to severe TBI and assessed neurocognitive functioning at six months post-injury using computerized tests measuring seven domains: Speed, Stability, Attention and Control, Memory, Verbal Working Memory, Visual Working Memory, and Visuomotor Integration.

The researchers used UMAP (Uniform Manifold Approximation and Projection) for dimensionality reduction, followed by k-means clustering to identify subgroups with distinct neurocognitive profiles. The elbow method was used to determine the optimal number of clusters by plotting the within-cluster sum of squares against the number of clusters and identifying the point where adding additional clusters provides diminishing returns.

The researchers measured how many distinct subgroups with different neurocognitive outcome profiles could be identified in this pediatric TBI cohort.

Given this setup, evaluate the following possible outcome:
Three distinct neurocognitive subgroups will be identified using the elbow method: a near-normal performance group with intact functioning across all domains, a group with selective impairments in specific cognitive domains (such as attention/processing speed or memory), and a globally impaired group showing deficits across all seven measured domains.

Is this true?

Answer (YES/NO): NO